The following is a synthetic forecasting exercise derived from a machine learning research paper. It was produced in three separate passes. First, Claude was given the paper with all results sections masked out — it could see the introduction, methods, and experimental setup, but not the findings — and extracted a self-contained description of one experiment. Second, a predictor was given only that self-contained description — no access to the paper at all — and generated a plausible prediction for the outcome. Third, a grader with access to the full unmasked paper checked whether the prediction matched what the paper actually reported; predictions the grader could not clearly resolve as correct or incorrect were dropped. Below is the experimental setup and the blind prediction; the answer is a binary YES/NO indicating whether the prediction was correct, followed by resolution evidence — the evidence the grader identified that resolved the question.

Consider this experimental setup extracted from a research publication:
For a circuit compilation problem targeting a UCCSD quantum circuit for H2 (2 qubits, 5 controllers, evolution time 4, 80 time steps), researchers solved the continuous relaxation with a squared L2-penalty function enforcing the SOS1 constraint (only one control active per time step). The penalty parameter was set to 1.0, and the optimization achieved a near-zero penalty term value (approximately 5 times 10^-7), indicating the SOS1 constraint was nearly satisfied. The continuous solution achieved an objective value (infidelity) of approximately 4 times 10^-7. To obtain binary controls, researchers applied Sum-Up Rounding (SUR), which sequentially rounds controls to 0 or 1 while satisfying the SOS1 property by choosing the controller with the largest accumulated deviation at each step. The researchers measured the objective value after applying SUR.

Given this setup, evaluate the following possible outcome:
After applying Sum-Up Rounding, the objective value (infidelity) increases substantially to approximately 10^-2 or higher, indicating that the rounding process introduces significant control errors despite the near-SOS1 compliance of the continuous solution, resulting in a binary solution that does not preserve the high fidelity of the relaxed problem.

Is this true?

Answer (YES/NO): YES